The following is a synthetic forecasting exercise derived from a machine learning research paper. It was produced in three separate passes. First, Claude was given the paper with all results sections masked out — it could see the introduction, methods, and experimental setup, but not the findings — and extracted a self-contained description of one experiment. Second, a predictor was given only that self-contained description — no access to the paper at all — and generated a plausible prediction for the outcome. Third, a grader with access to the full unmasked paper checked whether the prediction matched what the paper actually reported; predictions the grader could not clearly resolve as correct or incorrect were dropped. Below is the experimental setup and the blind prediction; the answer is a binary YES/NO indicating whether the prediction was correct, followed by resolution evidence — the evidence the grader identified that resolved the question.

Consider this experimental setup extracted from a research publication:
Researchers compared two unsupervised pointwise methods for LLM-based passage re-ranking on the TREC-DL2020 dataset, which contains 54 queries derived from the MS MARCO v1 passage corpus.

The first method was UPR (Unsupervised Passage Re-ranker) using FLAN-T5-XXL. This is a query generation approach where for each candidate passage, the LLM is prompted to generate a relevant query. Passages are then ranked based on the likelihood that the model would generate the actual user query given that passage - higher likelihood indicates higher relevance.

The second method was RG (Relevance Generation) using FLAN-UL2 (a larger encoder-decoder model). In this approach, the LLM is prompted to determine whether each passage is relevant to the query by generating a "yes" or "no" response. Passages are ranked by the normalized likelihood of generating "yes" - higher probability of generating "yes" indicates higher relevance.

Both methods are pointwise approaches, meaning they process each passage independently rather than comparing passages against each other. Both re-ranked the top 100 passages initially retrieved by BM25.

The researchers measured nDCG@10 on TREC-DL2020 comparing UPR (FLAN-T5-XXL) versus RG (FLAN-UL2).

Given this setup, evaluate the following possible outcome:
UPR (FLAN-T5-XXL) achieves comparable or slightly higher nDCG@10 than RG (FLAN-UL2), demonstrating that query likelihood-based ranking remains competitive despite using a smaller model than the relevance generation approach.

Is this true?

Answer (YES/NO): NO